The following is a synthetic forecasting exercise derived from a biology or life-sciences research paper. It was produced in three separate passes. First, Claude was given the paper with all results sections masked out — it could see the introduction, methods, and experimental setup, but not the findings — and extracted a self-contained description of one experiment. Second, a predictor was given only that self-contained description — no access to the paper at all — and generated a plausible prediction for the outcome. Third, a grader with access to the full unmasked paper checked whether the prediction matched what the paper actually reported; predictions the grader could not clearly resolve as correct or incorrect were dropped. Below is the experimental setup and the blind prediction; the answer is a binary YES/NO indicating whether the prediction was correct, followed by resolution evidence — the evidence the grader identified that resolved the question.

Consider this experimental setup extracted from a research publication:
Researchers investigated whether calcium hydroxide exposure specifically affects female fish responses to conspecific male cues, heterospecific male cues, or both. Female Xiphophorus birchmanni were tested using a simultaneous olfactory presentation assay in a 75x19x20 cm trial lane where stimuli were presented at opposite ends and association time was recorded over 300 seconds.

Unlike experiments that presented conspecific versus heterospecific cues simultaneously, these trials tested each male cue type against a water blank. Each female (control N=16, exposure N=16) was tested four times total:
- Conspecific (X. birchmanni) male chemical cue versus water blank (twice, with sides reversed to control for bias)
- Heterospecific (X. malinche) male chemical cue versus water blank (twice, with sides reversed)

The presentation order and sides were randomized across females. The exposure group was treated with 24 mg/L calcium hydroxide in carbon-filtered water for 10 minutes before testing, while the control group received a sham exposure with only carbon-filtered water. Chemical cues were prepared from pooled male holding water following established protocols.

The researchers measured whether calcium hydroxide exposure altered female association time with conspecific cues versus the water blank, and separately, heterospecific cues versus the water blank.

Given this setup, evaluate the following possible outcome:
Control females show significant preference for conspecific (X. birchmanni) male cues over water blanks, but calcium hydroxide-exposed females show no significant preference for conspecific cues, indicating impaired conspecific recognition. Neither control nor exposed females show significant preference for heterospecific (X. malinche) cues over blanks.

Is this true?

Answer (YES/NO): NO